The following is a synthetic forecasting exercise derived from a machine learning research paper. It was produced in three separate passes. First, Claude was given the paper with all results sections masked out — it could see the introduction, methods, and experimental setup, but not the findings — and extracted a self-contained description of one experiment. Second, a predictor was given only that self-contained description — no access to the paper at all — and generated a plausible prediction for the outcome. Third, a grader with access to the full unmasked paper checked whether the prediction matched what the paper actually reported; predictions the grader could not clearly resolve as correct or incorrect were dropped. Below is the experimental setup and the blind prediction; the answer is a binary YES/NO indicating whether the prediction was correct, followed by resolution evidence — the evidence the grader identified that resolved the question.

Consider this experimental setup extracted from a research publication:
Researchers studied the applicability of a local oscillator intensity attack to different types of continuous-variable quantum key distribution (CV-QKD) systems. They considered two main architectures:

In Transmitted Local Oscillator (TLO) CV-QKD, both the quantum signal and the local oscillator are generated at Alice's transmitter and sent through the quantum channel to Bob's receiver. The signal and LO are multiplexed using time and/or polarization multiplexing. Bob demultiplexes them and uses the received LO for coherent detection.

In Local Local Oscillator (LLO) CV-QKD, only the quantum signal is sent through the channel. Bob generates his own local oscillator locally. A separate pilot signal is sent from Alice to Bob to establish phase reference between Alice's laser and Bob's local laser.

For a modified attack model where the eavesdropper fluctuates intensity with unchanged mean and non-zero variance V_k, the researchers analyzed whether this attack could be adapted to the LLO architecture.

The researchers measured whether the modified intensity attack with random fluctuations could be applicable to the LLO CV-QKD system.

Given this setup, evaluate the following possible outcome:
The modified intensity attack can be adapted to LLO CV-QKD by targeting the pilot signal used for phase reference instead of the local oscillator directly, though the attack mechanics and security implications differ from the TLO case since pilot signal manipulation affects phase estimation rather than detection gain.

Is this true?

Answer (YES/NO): YES